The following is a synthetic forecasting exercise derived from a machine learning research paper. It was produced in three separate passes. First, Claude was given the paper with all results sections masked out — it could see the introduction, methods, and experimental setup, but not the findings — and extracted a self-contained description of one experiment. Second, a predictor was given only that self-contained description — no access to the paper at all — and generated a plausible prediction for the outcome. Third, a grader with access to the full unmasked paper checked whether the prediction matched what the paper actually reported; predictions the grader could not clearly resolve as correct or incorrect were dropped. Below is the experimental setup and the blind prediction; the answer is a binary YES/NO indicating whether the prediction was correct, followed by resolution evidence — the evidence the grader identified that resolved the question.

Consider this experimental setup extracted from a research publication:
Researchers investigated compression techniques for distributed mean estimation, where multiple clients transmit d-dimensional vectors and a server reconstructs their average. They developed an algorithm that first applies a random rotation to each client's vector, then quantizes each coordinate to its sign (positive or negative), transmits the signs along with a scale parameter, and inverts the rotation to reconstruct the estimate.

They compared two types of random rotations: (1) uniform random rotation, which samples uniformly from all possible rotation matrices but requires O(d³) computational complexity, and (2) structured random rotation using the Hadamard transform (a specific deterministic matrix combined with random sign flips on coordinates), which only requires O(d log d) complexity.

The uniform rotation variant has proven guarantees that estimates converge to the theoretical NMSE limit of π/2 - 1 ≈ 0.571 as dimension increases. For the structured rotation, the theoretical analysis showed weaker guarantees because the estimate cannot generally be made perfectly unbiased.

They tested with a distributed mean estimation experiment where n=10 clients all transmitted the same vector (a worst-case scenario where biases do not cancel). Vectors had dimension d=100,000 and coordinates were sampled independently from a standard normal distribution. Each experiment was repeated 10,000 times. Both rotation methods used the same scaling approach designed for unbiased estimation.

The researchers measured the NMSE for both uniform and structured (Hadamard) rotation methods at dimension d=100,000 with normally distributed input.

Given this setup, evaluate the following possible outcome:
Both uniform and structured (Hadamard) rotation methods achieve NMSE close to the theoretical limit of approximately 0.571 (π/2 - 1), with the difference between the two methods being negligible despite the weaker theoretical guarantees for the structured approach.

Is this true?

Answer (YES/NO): YES